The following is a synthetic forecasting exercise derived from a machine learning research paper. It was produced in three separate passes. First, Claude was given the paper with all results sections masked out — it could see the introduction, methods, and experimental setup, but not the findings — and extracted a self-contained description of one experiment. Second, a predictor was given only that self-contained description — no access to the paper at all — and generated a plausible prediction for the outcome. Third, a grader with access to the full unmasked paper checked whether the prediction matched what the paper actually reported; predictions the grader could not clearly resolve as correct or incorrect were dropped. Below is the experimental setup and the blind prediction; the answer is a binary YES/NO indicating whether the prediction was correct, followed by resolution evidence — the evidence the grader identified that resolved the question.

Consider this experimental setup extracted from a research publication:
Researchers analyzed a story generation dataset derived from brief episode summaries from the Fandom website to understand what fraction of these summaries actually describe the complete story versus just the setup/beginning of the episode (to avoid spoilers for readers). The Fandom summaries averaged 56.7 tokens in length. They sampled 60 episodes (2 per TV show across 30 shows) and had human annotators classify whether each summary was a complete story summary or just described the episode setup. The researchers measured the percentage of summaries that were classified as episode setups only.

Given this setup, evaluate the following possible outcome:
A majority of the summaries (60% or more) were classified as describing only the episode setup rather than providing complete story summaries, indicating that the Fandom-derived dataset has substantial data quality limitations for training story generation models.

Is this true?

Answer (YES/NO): YES